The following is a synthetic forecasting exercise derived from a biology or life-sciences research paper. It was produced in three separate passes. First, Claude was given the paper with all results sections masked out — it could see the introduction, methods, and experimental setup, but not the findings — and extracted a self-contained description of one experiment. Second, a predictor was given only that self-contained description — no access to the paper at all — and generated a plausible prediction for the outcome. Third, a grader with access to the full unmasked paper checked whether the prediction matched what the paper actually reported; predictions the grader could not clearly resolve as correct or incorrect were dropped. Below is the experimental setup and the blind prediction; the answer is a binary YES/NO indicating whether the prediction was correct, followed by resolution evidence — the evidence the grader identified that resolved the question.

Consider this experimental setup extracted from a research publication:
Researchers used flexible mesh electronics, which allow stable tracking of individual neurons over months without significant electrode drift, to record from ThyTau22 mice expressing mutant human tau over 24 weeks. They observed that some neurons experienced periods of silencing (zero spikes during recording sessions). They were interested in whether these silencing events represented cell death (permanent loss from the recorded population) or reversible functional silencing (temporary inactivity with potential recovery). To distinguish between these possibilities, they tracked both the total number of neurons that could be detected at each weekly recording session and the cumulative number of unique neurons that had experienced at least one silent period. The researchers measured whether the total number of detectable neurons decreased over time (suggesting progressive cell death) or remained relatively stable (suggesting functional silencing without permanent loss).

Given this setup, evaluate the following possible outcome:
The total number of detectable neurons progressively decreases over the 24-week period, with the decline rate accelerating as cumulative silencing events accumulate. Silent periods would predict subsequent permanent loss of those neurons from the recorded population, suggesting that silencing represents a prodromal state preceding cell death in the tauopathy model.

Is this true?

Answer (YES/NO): NO